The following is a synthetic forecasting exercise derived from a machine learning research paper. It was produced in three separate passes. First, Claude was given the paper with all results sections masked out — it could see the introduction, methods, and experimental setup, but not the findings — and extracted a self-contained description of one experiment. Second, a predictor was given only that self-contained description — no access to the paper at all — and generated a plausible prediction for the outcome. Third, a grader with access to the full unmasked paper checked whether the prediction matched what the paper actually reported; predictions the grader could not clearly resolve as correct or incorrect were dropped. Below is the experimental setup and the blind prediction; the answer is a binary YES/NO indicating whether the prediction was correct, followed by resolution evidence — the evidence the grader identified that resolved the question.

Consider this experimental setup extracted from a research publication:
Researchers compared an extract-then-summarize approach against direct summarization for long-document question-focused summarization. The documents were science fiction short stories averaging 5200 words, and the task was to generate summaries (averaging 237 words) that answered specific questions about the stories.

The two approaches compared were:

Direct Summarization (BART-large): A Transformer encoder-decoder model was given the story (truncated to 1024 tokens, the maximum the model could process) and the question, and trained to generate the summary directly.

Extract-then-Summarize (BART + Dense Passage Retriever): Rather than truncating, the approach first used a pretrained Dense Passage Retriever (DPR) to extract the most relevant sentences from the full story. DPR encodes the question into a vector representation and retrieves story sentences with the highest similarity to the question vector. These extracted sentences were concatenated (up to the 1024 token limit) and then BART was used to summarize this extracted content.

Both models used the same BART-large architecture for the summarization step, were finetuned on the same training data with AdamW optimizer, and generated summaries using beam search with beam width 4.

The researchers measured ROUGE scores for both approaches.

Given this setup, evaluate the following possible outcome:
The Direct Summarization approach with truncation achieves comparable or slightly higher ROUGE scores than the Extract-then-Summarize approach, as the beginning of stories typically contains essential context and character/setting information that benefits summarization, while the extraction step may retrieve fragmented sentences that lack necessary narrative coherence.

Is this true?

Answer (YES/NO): NO